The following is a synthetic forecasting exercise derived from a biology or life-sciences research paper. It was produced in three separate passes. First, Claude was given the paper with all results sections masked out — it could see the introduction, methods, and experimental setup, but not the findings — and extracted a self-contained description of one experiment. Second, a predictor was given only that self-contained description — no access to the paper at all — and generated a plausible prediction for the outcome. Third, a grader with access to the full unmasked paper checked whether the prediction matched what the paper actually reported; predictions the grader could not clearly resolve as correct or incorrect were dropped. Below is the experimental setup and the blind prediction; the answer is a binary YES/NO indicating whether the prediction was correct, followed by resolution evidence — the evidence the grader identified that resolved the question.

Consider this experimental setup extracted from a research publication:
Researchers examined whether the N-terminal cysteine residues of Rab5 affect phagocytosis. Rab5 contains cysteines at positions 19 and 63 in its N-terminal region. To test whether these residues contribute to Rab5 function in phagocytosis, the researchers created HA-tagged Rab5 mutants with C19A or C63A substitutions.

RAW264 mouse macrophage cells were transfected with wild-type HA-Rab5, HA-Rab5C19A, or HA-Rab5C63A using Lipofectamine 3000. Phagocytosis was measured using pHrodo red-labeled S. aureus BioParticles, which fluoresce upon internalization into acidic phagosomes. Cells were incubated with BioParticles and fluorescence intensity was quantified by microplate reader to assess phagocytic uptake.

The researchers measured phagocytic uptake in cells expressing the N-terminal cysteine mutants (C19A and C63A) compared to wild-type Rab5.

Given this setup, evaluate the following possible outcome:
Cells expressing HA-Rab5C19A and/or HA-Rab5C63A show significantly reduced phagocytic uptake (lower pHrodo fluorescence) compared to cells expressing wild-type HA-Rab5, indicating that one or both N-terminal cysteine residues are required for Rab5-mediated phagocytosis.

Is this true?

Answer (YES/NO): NO